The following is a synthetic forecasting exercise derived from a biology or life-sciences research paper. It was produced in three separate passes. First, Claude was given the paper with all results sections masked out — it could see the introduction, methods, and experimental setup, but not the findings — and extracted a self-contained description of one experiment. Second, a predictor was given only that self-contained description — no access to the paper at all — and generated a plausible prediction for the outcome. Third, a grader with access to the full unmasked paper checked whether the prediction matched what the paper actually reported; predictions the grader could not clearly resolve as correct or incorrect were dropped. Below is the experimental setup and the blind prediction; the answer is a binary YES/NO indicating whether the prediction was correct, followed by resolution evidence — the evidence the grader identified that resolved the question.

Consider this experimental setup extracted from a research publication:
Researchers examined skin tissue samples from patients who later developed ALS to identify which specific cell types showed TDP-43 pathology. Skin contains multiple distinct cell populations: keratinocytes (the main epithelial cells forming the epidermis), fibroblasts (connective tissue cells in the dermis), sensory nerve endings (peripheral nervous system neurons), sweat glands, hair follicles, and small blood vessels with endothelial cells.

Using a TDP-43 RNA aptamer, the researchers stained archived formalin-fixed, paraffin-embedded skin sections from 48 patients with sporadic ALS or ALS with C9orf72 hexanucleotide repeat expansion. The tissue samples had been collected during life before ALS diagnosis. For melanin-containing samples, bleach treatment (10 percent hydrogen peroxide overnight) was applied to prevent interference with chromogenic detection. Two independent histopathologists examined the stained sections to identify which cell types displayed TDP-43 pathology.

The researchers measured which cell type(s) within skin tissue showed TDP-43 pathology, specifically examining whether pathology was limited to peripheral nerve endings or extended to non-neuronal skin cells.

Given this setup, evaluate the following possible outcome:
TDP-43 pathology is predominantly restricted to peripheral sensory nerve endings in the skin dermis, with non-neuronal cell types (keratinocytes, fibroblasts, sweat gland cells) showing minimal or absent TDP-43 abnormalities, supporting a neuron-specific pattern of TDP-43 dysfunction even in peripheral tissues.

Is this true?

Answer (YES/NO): NO